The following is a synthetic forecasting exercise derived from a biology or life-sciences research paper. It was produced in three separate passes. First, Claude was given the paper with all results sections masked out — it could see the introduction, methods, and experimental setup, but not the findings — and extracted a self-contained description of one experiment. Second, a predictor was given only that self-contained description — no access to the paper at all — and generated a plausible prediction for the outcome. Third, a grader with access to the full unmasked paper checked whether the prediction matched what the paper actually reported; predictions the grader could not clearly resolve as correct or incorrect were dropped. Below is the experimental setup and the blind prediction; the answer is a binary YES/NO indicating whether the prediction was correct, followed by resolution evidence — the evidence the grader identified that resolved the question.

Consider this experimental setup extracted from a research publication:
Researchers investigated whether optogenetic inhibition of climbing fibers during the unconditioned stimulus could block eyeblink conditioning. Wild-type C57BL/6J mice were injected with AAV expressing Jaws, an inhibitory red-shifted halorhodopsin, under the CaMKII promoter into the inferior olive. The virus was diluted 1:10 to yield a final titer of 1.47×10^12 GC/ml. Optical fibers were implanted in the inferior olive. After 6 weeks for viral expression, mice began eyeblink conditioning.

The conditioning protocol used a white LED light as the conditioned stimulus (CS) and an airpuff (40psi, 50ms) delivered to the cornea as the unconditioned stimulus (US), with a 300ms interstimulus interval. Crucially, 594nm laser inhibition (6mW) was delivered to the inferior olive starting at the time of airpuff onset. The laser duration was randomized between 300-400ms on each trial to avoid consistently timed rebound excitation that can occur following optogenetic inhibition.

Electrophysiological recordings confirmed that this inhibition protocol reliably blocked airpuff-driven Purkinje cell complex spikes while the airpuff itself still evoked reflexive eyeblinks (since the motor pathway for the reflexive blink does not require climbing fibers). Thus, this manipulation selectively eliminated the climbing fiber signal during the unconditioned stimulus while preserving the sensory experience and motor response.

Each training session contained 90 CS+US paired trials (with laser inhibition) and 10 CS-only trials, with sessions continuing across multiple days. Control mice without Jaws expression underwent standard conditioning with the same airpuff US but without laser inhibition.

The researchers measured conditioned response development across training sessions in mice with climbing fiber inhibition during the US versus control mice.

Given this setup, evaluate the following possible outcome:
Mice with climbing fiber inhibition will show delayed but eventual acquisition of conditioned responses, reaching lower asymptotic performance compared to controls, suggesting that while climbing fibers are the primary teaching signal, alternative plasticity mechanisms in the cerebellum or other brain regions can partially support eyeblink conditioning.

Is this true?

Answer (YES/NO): NO